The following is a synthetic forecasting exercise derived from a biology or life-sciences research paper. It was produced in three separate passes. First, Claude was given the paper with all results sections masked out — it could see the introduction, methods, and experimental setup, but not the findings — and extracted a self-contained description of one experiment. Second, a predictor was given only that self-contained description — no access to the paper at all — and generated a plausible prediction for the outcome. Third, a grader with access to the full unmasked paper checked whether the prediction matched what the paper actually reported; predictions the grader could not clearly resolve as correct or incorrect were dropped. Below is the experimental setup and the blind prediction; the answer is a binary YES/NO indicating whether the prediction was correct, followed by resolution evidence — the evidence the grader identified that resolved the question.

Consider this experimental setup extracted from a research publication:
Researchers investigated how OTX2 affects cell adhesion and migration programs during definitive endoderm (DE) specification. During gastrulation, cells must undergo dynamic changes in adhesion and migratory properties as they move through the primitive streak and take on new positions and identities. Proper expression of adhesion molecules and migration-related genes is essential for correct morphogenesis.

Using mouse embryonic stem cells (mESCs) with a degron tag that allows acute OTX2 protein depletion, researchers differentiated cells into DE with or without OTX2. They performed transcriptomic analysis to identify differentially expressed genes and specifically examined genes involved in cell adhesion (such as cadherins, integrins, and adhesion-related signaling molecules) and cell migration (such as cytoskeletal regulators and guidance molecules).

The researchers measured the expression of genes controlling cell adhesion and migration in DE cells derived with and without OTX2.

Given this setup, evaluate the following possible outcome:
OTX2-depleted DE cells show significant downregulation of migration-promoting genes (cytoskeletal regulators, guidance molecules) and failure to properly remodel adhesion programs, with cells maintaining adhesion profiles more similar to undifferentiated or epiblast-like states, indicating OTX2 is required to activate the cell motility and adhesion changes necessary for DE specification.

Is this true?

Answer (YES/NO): NO